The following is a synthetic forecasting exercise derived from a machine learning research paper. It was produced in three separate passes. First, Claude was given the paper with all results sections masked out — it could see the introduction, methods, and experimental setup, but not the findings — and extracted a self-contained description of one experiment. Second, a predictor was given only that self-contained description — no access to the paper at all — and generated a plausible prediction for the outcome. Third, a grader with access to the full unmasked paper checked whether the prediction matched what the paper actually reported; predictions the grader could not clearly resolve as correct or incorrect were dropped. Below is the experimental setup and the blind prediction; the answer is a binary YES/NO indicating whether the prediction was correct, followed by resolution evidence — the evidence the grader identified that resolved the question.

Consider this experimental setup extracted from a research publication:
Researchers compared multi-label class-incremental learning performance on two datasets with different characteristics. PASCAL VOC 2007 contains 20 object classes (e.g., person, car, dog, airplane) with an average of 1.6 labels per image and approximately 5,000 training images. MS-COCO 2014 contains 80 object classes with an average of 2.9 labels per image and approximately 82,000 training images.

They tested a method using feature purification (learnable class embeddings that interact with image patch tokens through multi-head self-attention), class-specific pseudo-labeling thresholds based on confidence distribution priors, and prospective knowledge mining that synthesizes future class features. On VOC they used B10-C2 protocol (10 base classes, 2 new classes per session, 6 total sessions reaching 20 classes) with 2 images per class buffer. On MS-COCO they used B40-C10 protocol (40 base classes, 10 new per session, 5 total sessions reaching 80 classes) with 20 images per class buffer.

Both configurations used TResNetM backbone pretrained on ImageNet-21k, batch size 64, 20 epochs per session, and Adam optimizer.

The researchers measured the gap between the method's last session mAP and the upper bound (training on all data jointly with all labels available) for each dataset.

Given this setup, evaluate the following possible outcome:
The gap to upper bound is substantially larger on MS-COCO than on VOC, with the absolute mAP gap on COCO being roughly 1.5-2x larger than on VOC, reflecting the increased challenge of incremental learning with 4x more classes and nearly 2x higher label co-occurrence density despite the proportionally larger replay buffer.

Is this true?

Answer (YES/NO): NO